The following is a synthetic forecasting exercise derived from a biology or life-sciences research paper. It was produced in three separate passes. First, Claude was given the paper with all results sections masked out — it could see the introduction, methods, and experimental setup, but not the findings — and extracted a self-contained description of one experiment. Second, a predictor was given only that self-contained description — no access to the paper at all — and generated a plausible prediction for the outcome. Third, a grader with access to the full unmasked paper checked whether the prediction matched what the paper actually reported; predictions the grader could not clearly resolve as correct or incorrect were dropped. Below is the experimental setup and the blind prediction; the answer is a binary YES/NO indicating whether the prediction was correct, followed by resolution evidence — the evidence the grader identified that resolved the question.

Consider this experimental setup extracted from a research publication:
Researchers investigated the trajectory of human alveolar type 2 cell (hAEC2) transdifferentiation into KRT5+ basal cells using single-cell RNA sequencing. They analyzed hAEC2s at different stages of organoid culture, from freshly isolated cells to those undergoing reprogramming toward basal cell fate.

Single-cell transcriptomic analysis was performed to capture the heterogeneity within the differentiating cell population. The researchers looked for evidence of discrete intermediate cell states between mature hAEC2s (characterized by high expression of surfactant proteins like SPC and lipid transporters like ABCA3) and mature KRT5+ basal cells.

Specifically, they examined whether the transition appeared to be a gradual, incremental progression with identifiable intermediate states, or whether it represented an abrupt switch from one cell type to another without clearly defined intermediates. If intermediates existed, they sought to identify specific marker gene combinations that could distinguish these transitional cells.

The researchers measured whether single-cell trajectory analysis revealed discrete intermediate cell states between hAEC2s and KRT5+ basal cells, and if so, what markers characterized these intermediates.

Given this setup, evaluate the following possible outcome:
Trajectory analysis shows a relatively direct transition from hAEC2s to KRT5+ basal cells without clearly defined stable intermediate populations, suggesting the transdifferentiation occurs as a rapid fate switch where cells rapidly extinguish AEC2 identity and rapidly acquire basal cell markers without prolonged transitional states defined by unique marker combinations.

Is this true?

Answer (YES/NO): NO